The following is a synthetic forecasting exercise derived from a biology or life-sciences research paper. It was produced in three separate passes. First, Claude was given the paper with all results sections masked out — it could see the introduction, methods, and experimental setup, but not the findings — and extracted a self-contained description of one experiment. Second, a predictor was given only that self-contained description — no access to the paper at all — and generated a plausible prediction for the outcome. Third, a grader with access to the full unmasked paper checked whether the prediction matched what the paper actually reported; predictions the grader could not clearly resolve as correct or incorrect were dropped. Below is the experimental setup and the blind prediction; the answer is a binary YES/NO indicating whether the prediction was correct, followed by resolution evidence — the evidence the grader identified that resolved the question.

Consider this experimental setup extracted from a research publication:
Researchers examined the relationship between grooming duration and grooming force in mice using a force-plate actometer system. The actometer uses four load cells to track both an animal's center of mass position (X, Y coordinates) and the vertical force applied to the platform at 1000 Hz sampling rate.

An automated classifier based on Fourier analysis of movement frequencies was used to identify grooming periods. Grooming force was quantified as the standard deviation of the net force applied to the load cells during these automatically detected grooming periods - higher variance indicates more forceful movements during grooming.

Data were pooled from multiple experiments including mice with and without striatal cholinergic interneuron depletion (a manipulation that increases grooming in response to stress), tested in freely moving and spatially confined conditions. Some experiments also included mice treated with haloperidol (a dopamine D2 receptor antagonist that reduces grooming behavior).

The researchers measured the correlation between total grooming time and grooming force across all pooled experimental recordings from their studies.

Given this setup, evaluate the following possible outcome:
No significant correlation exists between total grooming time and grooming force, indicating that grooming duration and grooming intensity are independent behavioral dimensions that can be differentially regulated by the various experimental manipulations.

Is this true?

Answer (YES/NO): YES